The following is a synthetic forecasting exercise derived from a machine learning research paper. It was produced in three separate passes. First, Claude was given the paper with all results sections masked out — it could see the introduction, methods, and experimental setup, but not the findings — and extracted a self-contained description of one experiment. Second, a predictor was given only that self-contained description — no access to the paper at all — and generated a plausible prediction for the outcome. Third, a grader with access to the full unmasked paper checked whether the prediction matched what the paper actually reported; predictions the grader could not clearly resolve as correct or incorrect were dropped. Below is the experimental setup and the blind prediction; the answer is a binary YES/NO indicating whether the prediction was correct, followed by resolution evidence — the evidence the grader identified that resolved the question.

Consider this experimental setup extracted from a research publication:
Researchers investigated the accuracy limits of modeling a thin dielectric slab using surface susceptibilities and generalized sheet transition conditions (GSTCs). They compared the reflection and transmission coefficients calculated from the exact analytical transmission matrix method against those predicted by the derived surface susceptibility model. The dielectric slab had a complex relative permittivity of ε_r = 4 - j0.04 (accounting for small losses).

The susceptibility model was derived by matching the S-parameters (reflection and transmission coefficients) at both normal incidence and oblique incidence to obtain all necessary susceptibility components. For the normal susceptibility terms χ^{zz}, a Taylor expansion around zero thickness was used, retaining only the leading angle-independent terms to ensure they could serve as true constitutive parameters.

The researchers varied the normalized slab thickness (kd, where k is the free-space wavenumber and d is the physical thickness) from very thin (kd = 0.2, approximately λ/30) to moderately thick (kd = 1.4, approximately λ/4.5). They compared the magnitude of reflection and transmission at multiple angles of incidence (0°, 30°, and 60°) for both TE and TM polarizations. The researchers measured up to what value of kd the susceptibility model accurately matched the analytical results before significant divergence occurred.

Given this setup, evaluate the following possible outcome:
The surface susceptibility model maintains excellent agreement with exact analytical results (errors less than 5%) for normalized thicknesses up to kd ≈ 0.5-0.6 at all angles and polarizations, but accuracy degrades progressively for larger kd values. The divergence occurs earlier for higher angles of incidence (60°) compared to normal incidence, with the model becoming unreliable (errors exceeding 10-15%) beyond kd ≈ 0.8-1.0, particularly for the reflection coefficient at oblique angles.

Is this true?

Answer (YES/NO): NO